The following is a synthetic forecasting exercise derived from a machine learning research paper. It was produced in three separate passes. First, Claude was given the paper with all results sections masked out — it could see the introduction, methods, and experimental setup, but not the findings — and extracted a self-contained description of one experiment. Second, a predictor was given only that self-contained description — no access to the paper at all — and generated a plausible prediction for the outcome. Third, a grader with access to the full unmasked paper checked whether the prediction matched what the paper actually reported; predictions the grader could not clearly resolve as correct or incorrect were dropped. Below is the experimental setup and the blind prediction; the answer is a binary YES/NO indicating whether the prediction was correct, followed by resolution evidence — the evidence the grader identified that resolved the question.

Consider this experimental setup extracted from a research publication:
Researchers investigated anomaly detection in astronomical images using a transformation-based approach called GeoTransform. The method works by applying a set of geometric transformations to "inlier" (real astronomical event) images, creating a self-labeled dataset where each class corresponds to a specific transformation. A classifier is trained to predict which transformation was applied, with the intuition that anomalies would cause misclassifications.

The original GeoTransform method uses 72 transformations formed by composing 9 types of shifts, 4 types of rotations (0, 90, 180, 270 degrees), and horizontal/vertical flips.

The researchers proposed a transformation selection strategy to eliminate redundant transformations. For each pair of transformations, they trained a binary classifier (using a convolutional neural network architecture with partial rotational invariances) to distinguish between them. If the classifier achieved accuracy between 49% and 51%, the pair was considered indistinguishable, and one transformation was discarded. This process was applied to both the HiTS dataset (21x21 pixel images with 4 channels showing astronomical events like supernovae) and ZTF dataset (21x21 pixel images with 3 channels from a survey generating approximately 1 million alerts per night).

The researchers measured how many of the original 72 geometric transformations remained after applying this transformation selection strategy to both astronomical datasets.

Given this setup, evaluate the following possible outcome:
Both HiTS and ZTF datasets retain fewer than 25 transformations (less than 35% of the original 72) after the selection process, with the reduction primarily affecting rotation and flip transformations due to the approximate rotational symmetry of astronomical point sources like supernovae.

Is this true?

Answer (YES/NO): YES